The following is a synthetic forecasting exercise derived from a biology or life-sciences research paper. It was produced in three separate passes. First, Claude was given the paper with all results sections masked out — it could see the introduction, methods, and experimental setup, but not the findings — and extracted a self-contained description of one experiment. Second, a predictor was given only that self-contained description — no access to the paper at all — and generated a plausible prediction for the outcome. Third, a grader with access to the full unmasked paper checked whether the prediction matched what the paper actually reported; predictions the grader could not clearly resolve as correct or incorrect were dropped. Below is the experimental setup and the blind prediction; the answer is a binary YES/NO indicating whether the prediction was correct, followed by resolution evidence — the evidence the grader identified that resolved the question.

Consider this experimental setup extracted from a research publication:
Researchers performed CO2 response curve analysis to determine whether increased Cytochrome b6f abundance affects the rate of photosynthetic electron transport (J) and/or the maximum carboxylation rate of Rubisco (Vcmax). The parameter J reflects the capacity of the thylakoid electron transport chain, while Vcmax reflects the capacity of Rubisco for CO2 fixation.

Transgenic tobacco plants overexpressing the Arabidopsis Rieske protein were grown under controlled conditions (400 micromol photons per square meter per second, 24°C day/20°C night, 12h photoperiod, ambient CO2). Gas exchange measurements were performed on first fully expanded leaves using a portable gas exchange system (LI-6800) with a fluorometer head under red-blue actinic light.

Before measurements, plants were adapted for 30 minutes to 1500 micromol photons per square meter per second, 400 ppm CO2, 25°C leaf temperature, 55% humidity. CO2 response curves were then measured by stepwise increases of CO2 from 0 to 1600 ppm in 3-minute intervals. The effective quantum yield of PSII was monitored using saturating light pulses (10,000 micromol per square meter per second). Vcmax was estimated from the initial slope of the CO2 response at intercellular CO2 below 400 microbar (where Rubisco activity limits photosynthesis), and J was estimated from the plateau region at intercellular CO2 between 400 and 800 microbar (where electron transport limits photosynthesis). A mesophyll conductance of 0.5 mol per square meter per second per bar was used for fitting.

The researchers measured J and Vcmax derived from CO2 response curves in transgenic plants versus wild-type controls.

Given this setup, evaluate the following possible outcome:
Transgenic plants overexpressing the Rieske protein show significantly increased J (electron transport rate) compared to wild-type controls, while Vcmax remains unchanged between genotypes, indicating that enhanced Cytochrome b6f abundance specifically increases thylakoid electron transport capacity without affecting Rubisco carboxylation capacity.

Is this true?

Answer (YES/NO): NO